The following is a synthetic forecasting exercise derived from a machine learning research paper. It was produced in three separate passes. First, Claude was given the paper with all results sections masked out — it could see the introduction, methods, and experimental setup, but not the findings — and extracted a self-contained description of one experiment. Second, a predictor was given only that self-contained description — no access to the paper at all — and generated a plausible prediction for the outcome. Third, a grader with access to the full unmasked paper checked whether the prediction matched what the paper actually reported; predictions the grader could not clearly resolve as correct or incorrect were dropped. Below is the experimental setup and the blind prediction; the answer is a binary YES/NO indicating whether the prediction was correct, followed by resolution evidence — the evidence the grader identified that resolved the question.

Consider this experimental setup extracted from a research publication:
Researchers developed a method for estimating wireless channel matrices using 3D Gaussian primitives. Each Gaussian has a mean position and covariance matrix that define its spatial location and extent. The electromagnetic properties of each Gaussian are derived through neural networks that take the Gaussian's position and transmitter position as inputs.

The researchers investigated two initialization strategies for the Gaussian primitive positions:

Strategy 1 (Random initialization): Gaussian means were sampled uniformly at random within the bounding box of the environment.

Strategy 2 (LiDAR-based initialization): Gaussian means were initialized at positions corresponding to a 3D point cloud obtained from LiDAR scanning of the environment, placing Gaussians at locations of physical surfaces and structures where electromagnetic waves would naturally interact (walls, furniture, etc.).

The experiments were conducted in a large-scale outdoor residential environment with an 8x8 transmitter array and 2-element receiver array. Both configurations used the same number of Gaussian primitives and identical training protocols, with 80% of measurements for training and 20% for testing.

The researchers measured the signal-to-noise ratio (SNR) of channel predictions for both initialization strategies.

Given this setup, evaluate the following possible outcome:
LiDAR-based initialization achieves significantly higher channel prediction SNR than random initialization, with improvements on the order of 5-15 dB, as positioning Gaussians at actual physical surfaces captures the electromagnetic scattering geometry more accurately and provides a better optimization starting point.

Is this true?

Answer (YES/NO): NO